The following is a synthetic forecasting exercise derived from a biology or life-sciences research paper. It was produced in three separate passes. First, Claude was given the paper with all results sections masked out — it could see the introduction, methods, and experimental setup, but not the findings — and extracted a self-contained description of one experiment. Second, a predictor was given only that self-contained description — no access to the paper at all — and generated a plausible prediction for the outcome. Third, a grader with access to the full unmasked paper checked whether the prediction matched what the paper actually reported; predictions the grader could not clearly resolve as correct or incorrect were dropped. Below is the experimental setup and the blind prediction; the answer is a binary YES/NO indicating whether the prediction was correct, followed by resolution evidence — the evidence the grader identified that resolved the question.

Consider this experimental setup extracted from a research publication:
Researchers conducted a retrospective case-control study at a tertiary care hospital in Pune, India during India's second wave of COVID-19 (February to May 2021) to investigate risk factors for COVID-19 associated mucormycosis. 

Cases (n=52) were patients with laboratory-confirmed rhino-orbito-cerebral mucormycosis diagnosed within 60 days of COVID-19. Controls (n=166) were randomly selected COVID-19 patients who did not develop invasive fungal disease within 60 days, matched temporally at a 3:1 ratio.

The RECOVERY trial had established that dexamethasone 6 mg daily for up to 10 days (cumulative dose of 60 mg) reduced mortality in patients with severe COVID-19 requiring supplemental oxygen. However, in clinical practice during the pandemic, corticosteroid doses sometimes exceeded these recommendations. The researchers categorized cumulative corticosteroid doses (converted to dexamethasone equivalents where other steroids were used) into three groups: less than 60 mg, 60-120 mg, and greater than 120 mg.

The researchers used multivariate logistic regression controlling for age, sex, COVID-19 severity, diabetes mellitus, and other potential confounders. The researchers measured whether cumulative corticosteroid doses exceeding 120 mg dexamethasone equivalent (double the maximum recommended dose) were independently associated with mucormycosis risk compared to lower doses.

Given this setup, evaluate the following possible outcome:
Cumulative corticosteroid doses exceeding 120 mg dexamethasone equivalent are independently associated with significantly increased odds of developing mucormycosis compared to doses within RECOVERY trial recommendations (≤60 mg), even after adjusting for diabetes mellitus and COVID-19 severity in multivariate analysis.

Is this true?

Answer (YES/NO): YES